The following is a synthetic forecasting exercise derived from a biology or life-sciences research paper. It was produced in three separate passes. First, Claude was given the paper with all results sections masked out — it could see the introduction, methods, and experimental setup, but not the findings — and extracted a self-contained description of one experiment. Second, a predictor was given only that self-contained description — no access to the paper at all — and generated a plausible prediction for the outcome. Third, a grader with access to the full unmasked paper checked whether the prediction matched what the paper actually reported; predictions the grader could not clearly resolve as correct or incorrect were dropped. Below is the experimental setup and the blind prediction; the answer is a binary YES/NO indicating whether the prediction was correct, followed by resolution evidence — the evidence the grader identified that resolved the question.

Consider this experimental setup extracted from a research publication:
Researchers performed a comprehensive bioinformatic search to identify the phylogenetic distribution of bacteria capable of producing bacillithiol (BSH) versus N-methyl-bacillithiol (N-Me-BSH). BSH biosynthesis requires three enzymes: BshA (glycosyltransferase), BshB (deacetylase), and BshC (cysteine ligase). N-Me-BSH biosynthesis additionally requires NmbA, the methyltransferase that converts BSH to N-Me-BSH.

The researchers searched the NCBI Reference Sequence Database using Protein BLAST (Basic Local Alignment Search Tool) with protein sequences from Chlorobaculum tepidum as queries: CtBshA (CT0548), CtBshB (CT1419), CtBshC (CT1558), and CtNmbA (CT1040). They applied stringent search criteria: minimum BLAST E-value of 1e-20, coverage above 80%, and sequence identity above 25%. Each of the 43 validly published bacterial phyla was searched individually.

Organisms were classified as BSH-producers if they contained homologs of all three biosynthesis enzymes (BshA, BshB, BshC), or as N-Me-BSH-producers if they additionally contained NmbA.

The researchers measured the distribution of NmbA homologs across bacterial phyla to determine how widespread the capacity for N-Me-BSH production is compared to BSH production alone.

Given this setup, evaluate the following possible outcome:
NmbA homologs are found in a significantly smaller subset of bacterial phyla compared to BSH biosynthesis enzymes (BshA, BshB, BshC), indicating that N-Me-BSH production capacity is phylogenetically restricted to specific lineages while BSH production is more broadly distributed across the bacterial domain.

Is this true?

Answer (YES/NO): YES